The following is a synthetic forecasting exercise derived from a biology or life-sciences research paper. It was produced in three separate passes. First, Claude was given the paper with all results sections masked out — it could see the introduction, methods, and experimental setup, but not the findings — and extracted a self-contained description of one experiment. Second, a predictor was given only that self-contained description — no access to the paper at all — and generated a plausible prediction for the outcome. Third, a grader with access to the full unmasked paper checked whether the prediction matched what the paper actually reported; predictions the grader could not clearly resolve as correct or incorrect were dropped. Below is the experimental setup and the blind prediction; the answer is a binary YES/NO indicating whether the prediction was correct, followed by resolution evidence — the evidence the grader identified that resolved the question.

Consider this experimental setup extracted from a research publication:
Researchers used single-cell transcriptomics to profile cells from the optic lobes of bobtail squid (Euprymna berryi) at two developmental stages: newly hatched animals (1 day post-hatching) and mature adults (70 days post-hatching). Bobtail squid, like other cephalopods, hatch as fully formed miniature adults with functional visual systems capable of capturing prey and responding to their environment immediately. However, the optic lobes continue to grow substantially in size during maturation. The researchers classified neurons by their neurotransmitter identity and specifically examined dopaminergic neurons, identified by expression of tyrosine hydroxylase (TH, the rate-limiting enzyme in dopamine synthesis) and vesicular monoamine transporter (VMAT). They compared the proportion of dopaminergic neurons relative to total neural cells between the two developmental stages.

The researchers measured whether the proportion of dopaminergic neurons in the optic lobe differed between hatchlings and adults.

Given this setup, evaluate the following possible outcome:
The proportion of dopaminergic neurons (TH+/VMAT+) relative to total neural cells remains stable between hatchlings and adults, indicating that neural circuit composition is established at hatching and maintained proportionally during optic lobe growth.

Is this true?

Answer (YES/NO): NO